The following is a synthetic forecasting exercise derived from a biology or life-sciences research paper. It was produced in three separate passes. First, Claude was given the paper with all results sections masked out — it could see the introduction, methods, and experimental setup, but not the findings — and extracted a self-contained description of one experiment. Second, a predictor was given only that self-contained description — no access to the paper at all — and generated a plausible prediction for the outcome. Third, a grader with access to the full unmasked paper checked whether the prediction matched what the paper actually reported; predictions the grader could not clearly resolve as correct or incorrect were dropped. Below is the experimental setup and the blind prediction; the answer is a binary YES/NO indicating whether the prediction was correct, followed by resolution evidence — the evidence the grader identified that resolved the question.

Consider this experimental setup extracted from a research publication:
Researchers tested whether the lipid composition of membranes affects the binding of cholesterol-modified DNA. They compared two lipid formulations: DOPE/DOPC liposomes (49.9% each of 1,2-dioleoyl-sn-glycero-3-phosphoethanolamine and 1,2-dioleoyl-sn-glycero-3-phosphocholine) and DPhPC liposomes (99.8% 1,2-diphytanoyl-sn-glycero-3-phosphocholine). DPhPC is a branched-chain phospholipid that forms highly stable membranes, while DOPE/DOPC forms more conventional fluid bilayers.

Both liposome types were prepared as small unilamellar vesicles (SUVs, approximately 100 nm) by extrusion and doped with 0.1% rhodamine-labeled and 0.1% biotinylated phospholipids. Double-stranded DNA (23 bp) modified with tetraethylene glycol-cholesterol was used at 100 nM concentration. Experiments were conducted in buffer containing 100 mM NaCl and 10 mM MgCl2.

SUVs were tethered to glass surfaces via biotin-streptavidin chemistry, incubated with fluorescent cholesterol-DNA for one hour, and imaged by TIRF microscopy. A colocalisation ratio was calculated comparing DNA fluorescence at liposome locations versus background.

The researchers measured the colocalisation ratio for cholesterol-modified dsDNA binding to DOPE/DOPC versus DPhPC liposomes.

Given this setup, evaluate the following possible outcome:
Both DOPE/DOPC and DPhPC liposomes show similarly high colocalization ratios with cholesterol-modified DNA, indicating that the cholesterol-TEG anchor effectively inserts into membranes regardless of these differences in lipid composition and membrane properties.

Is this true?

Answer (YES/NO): YES